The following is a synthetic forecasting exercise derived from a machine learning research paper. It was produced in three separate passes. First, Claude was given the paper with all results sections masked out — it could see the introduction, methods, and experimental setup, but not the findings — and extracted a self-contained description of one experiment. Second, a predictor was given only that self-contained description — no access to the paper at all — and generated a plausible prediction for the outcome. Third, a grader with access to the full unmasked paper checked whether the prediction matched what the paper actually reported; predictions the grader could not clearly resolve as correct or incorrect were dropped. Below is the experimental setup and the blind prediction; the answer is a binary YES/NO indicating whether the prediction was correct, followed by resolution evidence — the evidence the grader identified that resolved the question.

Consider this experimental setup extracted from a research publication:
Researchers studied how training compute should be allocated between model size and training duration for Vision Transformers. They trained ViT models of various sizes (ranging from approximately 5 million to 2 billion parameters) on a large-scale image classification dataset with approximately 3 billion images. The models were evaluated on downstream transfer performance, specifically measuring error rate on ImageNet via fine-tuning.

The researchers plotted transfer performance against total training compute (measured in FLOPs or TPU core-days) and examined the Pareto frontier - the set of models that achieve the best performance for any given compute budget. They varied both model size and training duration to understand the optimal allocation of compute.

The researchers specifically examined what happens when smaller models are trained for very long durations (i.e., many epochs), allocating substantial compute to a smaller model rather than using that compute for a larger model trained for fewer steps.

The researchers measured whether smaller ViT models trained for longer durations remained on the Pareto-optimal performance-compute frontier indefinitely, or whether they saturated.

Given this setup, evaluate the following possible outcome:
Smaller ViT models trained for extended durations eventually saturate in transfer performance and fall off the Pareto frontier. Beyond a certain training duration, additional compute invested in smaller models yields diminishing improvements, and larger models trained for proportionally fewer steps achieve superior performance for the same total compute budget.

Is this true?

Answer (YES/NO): YES